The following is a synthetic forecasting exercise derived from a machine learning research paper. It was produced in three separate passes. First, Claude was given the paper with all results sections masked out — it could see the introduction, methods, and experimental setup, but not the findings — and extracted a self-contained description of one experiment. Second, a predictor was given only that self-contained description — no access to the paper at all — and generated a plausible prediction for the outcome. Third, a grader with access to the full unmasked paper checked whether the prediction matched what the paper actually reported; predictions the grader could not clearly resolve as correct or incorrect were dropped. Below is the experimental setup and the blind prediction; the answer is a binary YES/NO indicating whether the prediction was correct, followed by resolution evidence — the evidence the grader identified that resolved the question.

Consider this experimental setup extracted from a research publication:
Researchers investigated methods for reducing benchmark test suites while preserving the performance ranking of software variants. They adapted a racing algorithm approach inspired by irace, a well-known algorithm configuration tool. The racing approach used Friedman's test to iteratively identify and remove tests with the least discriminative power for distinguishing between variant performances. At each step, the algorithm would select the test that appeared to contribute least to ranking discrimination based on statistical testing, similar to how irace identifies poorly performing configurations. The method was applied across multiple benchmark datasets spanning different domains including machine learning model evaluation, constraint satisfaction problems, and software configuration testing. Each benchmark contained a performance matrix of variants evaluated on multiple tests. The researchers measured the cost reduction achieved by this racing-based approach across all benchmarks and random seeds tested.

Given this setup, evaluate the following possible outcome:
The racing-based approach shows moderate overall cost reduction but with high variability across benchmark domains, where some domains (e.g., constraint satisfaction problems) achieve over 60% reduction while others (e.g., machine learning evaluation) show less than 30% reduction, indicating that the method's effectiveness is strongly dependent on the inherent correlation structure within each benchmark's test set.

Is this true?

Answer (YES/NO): NO